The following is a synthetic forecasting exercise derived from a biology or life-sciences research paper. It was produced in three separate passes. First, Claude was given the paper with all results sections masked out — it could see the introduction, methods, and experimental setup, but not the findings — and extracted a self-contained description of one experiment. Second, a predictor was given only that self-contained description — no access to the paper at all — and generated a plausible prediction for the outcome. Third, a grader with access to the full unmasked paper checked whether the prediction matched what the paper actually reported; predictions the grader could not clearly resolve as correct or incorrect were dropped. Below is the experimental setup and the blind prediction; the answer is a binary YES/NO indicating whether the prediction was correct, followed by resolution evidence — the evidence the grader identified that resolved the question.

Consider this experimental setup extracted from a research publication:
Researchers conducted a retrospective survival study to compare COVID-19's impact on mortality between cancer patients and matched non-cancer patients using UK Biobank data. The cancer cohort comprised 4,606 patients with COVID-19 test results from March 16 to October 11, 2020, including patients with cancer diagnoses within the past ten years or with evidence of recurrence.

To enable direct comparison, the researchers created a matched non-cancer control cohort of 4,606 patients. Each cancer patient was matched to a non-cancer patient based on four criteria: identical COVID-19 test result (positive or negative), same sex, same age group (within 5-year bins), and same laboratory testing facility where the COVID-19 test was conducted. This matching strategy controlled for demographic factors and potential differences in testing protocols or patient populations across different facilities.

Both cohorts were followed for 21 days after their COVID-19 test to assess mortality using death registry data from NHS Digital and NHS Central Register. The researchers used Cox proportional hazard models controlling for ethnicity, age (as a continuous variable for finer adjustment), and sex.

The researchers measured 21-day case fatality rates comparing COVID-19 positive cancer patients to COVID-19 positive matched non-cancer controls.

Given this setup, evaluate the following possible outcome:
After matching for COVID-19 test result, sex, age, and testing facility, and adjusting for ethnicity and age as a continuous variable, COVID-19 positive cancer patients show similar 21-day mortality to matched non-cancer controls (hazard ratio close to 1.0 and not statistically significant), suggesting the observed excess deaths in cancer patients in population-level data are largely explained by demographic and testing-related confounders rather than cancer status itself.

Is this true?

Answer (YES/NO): NO